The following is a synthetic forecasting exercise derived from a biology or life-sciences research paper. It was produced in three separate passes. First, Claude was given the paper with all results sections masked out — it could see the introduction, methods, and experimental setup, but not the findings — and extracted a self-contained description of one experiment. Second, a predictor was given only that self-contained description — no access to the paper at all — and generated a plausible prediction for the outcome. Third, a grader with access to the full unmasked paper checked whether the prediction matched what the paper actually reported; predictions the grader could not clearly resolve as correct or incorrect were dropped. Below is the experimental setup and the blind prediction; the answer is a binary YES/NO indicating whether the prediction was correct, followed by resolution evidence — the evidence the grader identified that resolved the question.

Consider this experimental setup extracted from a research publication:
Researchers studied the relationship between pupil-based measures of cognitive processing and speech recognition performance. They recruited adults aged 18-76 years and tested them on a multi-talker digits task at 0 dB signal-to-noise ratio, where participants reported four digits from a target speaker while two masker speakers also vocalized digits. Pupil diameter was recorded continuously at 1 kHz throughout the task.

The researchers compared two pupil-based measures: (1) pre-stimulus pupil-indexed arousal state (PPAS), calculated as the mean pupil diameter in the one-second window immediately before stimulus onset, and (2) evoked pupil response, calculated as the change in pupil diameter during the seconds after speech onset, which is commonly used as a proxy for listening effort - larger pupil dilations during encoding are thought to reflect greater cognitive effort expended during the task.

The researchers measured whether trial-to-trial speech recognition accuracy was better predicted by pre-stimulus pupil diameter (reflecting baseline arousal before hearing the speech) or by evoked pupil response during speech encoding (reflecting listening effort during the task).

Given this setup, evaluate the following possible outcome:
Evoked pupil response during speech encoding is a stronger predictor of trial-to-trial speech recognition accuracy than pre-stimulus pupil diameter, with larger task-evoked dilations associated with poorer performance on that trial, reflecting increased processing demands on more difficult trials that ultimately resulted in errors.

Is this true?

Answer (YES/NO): NO